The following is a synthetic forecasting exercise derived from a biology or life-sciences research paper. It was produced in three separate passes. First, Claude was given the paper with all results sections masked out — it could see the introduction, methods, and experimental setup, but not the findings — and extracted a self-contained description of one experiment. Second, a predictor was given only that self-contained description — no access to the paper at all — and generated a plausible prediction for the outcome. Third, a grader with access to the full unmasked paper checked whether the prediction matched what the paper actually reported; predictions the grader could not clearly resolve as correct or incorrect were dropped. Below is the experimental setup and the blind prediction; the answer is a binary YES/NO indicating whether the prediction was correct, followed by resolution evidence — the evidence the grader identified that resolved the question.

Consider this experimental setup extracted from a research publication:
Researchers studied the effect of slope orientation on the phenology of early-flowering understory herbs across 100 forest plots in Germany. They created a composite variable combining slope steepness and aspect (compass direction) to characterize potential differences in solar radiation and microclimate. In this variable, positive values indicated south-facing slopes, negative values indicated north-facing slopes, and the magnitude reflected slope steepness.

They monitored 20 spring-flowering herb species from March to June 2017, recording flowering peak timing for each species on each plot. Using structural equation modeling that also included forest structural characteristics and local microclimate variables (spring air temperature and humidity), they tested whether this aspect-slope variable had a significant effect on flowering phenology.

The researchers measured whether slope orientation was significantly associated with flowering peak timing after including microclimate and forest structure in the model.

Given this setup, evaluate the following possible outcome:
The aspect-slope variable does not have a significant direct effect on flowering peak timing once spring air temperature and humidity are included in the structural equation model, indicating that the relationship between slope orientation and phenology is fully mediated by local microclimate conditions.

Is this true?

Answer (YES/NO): NO